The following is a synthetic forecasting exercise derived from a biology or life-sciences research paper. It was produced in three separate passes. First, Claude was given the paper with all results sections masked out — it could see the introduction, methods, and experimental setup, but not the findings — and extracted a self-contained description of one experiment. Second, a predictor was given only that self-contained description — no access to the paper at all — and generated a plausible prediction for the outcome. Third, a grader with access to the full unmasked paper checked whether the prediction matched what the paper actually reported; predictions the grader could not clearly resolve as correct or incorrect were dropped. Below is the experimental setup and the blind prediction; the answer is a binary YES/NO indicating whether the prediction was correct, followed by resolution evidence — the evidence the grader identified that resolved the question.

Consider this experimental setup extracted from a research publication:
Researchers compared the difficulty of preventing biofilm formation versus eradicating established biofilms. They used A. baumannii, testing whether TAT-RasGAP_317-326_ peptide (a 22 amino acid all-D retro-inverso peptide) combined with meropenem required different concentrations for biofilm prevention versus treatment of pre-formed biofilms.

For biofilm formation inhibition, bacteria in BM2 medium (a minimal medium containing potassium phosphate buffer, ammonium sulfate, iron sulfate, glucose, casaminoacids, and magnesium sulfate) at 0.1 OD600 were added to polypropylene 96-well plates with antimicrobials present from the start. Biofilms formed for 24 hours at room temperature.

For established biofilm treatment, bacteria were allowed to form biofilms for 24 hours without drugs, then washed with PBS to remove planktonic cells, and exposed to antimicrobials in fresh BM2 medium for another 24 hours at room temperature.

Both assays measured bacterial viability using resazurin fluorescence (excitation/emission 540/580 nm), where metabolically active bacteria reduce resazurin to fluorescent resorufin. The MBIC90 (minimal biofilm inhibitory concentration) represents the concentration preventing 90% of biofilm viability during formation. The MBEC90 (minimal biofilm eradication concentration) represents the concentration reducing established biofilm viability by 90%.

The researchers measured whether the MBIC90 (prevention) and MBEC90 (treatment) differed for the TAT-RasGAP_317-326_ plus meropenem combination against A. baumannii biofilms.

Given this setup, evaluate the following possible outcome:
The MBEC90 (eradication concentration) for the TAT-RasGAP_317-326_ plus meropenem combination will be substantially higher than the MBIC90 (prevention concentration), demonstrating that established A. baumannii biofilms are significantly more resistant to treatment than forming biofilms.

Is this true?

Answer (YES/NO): NO